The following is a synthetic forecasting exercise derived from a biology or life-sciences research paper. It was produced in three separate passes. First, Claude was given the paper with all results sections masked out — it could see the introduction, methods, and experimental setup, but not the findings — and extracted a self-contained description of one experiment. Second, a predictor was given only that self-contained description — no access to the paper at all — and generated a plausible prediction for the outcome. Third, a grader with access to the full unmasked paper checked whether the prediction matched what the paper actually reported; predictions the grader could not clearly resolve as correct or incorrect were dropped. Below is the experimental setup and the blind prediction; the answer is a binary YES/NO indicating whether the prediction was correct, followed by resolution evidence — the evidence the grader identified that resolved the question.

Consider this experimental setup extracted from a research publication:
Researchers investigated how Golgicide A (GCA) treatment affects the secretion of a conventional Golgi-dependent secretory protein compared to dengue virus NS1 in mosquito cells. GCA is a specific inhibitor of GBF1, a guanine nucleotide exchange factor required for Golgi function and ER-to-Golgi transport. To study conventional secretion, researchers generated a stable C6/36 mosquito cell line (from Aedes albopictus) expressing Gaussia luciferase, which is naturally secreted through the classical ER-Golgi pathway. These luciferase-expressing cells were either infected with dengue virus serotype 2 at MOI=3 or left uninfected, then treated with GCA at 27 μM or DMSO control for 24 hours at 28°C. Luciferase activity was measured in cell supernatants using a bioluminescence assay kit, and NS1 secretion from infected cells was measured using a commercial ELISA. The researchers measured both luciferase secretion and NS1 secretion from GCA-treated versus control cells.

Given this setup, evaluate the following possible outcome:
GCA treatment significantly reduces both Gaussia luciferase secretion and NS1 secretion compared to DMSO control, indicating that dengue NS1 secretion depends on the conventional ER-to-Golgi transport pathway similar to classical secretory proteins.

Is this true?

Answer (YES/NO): NO